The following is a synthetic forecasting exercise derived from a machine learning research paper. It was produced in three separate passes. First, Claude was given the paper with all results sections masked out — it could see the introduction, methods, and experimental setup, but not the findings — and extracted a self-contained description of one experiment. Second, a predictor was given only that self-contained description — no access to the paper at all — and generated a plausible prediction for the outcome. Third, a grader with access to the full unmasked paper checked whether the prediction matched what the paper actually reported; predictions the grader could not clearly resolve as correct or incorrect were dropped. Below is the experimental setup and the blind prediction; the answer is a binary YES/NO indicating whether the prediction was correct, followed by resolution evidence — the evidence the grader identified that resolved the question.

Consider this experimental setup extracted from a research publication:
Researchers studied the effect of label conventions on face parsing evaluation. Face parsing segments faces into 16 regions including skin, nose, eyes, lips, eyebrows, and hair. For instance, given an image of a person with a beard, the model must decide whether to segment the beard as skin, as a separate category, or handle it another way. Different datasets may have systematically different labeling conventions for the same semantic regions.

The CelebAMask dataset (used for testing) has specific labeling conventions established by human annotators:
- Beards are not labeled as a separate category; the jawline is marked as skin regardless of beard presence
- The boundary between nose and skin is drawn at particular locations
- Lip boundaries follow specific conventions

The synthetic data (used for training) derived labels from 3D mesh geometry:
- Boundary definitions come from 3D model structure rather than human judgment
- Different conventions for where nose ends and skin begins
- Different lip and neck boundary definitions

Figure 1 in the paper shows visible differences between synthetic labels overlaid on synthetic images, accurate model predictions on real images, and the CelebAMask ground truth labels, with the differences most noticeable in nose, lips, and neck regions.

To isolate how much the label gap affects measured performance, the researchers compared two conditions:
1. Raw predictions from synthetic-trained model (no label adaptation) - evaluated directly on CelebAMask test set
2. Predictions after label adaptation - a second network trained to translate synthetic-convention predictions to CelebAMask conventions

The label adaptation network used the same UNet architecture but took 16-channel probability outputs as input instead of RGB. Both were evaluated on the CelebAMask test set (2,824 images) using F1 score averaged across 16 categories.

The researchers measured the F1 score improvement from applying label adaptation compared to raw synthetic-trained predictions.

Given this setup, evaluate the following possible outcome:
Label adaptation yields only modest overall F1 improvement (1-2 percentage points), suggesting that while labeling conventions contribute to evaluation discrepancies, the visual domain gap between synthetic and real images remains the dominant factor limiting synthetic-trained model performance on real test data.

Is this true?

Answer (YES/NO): NO